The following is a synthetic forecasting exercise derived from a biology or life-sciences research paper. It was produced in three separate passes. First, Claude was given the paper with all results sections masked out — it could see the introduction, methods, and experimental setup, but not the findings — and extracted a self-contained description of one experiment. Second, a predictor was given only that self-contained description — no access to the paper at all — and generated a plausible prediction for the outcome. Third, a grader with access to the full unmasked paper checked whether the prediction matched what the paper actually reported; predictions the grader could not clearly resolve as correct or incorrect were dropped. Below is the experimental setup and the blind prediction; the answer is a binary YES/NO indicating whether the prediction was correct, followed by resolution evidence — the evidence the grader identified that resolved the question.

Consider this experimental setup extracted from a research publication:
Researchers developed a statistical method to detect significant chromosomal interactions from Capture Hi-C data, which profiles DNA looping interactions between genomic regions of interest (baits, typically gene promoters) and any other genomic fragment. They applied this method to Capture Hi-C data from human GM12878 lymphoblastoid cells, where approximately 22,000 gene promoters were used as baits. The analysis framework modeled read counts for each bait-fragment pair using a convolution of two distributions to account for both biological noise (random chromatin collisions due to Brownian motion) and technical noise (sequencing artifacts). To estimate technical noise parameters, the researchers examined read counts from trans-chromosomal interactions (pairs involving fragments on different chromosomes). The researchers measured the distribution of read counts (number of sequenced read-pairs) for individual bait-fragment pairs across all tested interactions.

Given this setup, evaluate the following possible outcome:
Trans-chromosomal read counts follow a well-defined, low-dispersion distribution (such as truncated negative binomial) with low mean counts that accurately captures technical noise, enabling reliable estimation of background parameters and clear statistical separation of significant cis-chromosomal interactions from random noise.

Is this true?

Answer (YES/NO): NO